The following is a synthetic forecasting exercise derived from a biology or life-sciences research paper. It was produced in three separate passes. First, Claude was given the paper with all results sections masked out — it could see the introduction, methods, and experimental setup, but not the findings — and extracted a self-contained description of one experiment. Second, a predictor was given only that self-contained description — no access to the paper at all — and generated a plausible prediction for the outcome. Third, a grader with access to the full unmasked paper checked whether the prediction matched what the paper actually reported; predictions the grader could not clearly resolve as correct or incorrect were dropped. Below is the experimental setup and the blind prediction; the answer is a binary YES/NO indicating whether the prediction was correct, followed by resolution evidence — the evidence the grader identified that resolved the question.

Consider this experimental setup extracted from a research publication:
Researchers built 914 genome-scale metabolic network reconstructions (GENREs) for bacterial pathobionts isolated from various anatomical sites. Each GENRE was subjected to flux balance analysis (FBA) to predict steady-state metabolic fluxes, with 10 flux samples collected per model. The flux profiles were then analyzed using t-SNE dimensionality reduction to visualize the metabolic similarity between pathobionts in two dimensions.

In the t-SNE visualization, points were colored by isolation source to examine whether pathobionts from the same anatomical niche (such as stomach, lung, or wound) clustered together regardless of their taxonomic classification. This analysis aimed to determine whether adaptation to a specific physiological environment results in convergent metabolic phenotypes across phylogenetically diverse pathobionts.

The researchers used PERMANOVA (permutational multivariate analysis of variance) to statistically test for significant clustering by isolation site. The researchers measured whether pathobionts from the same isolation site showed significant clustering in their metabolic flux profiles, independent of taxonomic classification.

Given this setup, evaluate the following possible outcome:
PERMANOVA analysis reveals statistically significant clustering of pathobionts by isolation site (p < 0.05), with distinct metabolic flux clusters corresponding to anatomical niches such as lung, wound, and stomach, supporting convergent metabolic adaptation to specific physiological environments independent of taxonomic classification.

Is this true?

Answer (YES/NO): YES